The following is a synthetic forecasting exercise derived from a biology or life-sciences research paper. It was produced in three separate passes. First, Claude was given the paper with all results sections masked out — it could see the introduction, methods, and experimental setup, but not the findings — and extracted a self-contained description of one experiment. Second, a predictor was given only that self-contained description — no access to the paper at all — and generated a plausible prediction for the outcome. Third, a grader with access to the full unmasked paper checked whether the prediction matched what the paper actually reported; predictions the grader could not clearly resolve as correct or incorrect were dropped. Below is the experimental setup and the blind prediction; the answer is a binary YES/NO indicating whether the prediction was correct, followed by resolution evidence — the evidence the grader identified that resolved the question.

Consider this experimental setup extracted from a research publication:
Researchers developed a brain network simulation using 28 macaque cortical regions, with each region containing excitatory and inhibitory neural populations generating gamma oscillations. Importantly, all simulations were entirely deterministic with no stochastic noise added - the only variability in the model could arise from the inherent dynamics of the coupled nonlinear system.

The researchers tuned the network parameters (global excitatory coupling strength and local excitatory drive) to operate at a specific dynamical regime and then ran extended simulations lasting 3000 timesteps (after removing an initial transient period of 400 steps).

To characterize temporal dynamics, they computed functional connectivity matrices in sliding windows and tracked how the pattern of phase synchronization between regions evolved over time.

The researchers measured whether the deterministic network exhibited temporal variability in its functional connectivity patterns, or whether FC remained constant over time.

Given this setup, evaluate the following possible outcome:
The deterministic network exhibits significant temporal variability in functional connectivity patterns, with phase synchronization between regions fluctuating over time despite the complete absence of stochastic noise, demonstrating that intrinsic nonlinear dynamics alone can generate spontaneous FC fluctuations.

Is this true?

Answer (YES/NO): YES